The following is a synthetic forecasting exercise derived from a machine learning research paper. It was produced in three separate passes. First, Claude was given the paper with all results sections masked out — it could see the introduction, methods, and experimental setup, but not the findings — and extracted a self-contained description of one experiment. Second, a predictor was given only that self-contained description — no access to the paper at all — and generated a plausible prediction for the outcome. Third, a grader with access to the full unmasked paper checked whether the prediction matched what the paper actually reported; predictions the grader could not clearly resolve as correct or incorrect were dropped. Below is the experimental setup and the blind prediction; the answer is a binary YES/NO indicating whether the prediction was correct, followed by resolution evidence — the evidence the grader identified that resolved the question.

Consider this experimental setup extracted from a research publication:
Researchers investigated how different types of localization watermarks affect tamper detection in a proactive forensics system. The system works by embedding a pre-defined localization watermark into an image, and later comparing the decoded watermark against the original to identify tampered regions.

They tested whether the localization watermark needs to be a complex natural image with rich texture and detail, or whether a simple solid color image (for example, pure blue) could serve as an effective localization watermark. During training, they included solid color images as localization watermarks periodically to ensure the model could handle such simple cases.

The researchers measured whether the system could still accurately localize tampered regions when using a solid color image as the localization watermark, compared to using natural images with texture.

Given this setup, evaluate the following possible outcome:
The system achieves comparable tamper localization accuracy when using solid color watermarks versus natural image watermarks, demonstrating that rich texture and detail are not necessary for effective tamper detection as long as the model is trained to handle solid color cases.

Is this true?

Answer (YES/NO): NO